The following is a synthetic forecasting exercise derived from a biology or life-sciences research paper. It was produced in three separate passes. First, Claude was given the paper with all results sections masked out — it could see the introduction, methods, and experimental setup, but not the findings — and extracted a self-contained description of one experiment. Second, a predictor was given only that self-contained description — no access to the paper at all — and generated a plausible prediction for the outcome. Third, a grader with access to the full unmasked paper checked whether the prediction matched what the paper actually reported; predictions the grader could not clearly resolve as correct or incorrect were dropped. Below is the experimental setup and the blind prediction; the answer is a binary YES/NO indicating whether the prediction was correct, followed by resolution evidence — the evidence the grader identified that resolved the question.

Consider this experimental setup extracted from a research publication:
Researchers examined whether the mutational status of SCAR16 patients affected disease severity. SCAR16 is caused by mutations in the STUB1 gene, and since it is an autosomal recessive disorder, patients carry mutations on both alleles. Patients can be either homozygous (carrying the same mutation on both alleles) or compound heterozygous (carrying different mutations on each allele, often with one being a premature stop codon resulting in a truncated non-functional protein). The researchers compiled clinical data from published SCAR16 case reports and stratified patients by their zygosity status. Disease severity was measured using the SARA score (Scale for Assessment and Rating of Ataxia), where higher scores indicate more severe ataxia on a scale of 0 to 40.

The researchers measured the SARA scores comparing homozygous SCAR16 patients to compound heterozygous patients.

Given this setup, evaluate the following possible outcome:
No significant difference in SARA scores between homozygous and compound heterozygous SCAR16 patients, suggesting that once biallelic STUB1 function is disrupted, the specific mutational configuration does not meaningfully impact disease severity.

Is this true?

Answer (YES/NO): YES